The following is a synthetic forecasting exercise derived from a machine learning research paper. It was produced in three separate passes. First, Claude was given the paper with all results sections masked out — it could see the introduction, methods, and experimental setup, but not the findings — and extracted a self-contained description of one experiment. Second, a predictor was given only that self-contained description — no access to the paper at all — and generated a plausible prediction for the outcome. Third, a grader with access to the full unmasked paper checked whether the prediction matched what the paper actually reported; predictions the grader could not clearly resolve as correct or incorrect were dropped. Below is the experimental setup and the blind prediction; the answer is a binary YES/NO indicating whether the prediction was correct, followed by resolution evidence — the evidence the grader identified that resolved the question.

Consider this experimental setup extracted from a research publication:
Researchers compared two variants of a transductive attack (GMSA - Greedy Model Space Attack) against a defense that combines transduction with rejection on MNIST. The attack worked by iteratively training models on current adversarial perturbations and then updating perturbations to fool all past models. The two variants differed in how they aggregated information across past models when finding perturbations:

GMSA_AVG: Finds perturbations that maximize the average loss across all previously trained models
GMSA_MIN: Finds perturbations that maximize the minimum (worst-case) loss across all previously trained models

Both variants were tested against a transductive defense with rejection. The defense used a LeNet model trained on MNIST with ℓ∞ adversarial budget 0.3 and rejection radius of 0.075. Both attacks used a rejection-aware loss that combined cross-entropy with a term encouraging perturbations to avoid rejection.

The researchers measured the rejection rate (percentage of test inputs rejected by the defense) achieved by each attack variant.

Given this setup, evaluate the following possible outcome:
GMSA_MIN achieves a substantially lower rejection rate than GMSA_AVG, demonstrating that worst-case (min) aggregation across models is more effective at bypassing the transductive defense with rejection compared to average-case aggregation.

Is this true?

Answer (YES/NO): YES